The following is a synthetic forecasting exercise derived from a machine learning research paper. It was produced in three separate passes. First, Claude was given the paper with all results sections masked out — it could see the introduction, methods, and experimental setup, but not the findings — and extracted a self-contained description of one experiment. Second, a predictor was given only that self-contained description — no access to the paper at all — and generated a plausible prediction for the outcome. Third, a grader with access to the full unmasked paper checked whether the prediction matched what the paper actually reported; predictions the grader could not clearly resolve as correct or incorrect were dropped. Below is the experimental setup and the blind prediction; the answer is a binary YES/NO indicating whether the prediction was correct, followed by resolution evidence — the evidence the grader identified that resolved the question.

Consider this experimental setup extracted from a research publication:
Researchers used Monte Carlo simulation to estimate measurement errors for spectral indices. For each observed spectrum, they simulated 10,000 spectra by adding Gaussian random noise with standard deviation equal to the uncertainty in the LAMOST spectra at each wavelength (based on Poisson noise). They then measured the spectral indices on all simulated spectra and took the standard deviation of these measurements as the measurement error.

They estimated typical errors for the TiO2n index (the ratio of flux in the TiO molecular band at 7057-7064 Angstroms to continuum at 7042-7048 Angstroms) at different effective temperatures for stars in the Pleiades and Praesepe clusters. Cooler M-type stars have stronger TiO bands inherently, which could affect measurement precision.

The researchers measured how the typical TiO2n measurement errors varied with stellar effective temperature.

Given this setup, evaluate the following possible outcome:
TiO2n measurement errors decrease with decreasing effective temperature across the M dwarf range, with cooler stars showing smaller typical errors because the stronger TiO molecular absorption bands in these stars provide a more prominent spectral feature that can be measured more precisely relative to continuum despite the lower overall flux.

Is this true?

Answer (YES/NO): NO